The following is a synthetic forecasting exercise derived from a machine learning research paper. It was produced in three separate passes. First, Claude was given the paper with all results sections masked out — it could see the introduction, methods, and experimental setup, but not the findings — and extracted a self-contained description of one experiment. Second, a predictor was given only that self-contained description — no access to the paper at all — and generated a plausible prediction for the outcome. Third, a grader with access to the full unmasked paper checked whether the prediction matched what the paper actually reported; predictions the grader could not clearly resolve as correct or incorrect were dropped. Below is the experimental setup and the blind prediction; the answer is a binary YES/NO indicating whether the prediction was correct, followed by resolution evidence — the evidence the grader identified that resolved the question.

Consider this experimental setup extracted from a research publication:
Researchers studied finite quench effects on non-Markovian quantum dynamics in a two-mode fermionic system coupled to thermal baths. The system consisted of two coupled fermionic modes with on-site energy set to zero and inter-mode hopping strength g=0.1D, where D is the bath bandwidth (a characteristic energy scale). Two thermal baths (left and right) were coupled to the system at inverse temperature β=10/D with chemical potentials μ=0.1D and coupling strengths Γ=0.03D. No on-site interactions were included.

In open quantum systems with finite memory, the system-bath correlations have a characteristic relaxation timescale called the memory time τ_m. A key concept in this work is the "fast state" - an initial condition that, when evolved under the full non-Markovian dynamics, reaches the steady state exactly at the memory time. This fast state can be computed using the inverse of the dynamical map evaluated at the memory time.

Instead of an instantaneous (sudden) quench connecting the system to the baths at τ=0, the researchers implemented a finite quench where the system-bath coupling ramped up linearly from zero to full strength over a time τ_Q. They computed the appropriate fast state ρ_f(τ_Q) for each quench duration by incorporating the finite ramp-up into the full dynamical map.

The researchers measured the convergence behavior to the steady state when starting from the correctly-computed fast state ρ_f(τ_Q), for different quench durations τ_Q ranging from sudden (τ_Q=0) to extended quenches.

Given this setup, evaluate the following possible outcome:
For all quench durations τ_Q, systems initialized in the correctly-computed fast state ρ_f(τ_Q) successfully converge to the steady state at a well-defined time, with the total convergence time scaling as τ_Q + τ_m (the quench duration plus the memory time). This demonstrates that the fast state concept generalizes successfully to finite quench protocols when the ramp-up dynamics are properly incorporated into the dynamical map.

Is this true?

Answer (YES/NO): YES